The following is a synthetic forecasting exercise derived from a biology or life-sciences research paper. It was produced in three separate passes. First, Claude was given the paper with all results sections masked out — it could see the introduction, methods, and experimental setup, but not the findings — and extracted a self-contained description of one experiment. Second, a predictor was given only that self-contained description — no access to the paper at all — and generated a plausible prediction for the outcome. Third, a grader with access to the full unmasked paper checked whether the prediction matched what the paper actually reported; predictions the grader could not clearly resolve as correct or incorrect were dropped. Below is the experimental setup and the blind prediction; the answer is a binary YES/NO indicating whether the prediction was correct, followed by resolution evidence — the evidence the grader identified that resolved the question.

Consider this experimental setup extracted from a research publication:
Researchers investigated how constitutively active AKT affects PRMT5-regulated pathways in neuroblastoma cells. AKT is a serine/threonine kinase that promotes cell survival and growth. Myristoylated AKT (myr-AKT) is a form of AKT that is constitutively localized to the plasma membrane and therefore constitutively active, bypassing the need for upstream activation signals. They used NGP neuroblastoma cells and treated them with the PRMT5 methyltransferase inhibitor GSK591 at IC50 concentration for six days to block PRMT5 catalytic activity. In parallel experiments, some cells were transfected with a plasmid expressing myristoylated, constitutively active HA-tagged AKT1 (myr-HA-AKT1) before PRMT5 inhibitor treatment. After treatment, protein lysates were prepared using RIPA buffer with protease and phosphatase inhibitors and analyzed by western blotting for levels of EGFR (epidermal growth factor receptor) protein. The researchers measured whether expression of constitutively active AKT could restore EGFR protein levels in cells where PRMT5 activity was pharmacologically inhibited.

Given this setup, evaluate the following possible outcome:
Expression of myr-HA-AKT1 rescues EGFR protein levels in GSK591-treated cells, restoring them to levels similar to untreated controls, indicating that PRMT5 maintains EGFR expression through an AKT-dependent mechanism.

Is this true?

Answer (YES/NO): NO